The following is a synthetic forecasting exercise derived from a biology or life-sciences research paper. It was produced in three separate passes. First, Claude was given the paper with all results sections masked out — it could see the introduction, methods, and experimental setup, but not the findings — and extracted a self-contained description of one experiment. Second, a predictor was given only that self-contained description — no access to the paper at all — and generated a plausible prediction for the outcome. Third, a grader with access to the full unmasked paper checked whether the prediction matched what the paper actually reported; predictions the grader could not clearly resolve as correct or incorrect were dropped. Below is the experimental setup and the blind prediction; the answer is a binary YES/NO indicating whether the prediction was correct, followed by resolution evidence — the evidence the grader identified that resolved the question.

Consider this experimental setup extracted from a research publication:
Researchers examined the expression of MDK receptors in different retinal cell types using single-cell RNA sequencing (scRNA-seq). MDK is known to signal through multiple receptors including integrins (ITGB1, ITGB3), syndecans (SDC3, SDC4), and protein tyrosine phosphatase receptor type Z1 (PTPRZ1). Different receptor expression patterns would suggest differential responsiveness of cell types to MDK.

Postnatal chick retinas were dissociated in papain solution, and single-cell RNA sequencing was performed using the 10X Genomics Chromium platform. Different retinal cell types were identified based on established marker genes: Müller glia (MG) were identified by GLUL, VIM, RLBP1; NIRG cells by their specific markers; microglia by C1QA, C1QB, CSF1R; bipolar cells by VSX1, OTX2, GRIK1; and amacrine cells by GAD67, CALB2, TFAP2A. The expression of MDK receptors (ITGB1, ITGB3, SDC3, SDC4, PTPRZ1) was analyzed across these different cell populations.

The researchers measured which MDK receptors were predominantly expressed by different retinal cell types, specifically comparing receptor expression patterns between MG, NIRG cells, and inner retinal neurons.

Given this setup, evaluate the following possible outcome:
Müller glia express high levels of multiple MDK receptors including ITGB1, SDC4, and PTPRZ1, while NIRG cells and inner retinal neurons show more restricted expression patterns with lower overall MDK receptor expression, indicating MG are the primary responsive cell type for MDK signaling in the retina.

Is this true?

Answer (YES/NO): NO